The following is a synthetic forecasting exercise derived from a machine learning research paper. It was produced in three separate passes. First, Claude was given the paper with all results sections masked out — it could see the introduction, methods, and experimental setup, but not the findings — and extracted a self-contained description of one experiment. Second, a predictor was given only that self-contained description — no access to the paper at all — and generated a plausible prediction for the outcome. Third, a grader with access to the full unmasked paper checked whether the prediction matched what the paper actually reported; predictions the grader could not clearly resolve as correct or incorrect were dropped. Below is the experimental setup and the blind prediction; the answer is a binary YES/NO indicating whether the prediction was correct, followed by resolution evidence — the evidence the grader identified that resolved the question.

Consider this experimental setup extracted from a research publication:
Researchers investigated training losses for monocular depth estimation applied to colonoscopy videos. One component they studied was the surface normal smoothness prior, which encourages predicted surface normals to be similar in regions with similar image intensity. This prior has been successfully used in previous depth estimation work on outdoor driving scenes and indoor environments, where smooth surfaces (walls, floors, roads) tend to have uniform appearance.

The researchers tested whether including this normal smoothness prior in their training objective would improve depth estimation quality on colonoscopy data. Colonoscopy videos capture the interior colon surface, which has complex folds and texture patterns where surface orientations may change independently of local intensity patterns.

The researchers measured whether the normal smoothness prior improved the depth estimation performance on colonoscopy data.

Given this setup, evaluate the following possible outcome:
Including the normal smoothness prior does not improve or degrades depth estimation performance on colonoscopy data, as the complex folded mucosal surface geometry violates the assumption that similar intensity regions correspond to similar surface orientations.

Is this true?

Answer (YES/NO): YES